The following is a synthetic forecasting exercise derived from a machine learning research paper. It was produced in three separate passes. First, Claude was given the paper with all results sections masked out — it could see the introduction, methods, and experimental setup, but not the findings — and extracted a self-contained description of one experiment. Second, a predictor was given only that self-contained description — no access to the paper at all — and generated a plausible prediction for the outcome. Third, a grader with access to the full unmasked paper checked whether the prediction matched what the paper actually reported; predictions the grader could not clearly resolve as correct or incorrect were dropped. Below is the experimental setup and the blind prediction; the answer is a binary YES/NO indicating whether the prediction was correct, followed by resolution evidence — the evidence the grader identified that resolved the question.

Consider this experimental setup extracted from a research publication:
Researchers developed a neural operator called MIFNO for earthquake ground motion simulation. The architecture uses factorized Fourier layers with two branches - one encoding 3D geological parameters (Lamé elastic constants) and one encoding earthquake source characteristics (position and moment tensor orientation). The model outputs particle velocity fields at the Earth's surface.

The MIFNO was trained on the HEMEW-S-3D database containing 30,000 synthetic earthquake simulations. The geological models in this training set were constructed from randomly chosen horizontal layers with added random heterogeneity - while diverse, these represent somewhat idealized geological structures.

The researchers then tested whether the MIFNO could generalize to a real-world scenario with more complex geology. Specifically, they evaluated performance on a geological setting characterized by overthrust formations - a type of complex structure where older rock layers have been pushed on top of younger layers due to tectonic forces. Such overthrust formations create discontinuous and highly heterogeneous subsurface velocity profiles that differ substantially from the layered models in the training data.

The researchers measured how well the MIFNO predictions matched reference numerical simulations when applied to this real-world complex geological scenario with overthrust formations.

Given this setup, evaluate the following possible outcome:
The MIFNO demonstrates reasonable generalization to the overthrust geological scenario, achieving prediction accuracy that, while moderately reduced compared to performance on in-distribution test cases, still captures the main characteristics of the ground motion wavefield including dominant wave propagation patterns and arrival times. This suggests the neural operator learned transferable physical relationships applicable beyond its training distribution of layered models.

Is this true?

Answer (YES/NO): YES